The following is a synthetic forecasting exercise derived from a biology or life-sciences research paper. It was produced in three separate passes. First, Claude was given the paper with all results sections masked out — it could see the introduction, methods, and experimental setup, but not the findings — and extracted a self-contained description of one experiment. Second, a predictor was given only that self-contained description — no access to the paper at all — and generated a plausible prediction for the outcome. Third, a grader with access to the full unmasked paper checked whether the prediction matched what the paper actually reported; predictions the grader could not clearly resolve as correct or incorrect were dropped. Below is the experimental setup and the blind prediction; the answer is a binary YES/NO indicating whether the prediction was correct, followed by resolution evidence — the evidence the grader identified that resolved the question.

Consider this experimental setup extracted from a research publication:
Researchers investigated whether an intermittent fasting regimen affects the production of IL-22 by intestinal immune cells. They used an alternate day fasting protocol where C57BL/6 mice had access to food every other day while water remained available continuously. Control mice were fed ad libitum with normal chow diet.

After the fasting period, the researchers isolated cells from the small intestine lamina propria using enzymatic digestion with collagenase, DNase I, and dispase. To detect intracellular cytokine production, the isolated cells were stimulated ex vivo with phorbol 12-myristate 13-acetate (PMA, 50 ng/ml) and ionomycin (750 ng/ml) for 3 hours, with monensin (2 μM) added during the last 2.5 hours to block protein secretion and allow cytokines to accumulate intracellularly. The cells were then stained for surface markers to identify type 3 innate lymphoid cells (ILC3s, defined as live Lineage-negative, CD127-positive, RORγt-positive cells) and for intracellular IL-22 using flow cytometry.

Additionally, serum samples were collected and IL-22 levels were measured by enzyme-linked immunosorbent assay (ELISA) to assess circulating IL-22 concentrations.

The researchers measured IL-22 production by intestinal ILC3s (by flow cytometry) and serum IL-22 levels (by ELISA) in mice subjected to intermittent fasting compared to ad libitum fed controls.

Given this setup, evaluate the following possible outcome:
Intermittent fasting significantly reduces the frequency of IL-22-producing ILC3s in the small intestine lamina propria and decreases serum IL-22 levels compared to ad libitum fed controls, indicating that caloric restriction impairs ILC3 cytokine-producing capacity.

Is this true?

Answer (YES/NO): NO